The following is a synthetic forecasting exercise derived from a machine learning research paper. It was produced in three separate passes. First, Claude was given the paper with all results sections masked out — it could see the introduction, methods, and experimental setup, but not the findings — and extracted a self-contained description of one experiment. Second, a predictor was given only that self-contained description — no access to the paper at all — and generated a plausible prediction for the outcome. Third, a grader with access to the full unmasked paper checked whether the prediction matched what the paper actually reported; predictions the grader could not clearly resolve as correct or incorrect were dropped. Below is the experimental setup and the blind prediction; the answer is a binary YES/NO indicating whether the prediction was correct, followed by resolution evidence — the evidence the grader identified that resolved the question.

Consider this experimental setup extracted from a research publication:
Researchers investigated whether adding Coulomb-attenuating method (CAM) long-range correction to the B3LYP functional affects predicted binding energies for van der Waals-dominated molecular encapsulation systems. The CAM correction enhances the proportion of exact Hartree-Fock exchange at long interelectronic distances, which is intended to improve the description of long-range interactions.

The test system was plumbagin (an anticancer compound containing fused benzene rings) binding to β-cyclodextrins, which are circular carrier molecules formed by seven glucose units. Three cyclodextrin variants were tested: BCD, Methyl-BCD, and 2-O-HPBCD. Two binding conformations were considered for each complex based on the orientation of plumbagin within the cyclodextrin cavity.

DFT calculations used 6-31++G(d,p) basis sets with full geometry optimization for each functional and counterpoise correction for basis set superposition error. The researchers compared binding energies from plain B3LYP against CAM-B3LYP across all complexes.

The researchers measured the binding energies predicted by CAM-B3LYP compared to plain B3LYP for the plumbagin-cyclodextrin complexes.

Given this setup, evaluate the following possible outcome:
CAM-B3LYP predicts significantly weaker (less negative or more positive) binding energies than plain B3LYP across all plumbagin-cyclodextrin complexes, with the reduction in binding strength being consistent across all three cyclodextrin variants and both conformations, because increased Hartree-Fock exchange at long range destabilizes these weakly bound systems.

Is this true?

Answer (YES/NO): NO